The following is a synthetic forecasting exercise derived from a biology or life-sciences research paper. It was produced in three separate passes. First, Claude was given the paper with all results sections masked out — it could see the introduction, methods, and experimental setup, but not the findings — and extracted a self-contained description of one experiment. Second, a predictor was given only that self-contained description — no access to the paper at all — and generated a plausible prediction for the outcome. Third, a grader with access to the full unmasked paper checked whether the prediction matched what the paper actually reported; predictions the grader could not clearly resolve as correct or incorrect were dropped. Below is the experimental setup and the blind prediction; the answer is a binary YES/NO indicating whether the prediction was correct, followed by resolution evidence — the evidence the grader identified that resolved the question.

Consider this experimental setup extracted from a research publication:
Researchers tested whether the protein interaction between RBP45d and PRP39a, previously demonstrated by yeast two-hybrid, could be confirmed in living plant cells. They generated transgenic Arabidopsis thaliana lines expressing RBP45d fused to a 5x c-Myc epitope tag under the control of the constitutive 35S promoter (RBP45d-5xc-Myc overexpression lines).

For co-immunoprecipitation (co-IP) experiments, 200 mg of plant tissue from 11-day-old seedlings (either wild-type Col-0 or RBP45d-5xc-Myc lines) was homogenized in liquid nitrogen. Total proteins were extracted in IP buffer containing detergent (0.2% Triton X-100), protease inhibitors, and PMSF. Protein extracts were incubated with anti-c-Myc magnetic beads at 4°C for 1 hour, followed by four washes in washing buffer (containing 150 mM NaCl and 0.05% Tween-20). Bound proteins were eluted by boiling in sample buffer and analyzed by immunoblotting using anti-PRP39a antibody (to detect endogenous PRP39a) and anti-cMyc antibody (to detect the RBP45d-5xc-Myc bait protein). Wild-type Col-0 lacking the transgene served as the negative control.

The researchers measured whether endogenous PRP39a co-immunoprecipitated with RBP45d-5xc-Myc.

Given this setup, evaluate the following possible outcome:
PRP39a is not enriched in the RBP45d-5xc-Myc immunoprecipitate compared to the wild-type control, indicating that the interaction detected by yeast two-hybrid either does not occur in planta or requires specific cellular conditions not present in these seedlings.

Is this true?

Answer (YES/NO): NO